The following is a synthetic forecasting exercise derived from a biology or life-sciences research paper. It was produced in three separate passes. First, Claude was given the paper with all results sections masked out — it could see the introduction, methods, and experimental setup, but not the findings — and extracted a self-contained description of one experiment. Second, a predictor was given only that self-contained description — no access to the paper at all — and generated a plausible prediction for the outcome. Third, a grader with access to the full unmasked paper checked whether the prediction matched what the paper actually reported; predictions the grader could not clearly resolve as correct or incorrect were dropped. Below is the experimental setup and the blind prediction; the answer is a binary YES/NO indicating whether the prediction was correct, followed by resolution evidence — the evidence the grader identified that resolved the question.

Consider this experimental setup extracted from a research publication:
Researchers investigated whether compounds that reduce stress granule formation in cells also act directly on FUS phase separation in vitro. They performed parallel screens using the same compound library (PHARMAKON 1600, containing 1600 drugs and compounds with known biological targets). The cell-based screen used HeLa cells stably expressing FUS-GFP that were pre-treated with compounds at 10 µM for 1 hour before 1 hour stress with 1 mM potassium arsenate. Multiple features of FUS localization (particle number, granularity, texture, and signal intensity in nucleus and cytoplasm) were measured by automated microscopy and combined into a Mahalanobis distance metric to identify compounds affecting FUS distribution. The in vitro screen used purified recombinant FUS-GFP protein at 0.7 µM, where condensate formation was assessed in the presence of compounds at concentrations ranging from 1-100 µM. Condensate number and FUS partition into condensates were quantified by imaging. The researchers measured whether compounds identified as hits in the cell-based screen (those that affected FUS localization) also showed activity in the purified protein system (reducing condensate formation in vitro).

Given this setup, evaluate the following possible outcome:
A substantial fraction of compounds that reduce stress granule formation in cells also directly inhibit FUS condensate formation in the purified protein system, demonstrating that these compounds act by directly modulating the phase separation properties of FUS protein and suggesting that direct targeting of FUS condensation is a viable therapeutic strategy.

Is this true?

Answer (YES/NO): NO